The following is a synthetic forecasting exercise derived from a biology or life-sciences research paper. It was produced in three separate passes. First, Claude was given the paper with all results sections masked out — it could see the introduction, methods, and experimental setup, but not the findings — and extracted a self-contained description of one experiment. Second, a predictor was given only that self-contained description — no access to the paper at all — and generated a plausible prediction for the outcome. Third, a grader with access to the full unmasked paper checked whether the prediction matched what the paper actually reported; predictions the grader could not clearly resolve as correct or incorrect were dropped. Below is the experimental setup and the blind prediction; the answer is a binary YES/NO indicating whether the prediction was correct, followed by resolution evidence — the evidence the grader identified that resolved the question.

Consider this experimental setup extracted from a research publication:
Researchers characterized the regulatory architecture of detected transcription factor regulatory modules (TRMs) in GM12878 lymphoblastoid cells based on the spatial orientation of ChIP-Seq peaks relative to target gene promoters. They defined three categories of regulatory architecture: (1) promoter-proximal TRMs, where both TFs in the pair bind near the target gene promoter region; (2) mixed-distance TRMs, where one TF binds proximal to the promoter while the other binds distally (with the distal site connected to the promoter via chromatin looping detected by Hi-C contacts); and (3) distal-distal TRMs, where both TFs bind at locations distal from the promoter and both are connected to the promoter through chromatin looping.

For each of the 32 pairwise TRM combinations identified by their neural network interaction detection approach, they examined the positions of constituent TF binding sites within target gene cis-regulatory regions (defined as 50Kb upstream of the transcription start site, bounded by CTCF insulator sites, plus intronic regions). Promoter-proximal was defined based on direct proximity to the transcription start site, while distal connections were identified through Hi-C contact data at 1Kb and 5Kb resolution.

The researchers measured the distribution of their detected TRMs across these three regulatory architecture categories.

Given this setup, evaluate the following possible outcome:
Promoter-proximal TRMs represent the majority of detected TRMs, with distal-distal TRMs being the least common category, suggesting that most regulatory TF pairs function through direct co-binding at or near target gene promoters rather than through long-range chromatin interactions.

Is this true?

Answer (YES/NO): NO